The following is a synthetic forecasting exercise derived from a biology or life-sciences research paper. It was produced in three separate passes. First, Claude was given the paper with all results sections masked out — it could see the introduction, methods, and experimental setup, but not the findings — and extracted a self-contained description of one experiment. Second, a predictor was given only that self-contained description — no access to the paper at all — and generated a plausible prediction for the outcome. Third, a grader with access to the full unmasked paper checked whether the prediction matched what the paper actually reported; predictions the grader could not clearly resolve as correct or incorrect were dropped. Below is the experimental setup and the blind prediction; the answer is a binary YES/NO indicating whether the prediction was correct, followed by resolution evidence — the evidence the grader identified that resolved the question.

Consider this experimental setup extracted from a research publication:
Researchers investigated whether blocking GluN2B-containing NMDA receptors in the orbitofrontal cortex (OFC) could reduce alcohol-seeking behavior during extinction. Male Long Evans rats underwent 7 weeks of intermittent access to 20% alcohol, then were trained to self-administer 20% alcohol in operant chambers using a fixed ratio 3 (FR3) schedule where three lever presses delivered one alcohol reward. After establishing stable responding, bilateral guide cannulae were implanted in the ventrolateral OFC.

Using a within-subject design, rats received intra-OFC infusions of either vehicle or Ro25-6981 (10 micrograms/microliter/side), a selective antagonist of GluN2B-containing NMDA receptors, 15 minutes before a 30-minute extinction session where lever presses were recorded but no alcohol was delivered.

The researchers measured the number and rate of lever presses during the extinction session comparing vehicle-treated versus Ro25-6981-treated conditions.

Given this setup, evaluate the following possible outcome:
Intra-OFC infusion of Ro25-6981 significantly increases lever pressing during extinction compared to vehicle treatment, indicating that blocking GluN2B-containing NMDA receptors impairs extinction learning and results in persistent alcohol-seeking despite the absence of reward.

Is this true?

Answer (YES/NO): NO